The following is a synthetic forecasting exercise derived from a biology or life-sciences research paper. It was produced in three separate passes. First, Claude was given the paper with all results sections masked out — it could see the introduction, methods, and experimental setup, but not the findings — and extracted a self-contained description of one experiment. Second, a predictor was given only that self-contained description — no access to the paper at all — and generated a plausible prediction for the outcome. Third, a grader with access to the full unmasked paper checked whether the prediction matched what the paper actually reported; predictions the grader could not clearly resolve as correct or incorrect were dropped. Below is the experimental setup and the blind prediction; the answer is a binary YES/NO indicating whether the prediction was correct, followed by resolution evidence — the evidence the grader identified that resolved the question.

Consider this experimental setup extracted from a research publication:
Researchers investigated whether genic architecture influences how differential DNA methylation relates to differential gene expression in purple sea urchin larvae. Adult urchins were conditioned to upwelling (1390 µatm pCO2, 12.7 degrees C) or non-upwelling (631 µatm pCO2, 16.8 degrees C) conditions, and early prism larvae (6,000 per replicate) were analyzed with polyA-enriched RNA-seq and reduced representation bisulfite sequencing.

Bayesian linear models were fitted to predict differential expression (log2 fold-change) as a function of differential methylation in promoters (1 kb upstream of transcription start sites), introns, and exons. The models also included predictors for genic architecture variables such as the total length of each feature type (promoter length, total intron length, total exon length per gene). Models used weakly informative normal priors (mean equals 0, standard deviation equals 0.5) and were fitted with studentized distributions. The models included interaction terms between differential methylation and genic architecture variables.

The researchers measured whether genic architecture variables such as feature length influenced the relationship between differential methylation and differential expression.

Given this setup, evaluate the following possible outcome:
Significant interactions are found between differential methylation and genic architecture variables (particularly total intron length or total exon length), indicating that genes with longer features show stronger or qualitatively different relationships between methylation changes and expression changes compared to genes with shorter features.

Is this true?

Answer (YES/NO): NO